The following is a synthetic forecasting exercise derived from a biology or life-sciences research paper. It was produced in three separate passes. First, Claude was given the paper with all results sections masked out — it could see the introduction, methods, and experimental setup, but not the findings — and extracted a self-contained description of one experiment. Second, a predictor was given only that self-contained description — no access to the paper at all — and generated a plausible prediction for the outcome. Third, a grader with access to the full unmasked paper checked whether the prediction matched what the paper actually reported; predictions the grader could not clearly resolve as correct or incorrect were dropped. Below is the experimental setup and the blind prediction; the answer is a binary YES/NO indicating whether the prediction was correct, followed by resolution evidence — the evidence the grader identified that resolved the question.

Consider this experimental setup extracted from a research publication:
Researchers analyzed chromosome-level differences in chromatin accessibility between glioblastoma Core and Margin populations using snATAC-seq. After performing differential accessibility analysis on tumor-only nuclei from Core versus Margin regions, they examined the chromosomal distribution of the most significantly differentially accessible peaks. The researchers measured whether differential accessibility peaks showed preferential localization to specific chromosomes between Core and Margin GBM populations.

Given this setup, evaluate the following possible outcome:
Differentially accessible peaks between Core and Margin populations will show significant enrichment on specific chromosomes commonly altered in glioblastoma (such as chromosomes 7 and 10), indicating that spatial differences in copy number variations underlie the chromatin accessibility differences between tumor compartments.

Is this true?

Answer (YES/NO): NO